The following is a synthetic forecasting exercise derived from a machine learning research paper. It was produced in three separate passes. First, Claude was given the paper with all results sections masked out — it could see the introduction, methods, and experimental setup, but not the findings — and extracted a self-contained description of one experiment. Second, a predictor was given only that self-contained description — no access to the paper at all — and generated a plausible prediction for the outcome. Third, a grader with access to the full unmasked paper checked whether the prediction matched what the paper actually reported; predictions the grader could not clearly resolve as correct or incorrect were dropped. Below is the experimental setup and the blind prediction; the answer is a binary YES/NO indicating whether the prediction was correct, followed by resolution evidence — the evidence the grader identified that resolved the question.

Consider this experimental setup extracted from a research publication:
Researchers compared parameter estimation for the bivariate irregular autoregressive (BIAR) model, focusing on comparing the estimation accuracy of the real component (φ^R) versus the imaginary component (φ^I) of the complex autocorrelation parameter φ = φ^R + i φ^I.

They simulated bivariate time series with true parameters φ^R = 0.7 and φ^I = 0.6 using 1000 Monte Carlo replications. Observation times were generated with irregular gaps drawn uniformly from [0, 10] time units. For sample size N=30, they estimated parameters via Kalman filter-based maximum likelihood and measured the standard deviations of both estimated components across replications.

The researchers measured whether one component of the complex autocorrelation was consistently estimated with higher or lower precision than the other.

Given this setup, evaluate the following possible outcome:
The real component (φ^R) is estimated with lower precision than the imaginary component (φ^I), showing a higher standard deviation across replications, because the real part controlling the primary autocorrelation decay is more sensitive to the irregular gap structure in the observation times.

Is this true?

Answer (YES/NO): YES